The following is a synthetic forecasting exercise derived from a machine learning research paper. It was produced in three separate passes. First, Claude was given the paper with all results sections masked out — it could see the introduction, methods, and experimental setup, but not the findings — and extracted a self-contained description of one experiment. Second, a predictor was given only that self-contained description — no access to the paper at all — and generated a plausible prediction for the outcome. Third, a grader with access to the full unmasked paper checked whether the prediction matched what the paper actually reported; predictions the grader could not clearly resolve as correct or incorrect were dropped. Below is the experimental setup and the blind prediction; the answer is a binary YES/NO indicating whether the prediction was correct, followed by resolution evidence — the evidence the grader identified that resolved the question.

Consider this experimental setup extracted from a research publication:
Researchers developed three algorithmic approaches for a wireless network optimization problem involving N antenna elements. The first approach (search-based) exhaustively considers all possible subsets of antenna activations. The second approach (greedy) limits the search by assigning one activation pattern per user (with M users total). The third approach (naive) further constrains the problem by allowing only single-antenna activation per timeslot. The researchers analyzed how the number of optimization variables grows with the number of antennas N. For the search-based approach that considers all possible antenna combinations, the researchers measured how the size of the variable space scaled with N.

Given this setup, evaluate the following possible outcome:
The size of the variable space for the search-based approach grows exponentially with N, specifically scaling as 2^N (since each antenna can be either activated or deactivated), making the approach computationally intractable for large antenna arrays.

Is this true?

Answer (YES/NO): YES